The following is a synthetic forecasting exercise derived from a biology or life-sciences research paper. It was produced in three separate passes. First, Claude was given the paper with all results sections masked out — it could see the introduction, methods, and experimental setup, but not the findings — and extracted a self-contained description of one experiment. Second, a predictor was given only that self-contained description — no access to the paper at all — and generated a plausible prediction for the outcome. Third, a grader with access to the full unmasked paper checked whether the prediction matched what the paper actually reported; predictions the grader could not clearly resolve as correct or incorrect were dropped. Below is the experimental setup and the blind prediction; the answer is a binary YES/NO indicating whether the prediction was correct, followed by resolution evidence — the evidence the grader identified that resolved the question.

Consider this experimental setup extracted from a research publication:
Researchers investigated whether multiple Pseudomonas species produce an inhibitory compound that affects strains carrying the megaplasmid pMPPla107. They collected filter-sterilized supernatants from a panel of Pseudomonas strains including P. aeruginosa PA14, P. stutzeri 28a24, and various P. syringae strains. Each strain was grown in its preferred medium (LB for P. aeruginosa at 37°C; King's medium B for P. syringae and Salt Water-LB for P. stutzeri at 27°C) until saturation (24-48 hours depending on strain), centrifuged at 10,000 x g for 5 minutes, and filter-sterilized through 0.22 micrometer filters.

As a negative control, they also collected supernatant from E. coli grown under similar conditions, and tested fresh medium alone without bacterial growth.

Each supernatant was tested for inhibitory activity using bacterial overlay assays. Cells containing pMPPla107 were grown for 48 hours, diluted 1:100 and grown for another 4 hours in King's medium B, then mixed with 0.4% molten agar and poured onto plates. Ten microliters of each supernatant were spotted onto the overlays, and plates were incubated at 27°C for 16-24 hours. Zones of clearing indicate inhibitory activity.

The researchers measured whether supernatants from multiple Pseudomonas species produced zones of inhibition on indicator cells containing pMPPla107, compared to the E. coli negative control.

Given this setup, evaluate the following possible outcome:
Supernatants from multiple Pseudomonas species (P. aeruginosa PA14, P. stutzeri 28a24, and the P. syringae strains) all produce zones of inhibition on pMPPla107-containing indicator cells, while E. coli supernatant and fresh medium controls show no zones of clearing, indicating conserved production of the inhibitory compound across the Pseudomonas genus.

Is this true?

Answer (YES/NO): YES